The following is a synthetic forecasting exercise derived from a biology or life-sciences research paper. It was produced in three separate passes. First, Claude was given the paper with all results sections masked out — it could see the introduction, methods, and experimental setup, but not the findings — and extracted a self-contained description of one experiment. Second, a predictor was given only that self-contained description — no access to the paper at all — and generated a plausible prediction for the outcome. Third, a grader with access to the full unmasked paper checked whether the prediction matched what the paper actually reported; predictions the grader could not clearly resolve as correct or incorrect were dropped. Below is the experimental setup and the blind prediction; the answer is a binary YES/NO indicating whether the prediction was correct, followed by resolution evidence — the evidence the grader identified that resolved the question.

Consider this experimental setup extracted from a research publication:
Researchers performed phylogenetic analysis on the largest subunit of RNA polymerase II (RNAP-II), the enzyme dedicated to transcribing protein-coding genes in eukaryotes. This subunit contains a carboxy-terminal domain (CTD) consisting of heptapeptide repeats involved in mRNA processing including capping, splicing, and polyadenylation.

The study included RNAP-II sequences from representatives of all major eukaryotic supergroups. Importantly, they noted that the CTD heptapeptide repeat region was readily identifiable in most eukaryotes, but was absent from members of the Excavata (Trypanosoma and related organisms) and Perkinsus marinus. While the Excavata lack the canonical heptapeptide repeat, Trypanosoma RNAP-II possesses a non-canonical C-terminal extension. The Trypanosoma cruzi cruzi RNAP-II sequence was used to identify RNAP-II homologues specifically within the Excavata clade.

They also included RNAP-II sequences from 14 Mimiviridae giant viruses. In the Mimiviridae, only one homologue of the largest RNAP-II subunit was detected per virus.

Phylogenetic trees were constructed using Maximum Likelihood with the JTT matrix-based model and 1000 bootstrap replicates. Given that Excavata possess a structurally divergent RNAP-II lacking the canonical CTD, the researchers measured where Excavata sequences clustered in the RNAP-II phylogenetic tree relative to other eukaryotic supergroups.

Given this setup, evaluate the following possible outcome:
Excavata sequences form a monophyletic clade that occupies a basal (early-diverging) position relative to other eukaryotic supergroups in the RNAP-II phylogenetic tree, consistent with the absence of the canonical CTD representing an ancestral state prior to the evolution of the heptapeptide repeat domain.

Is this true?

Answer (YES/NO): YES